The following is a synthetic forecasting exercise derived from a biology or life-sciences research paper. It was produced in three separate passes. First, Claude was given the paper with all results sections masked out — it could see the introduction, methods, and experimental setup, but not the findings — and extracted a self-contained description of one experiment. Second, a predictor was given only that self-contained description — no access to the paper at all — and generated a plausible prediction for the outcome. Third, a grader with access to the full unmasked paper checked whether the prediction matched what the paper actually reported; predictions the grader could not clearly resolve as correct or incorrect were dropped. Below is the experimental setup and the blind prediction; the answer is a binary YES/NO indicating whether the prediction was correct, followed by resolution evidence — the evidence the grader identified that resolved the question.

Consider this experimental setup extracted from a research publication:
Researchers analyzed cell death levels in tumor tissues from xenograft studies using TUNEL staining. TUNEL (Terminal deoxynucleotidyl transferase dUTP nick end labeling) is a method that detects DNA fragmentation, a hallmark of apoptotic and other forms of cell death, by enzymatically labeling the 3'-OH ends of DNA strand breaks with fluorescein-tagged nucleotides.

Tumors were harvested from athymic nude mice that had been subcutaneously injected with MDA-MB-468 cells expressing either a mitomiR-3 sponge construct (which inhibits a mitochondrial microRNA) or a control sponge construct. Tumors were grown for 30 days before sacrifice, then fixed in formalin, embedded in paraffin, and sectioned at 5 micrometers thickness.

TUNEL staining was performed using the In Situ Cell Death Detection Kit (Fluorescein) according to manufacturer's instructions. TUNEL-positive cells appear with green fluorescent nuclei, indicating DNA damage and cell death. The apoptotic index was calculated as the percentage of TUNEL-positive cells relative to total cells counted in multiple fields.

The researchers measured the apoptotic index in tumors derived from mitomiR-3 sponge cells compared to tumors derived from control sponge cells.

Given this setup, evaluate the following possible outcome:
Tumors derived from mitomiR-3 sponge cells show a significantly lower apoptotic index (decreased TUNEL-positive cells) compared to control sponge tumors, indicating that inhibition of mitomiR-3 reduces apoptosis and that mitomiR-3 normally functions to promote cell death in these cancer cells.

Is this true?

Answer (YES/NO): NO